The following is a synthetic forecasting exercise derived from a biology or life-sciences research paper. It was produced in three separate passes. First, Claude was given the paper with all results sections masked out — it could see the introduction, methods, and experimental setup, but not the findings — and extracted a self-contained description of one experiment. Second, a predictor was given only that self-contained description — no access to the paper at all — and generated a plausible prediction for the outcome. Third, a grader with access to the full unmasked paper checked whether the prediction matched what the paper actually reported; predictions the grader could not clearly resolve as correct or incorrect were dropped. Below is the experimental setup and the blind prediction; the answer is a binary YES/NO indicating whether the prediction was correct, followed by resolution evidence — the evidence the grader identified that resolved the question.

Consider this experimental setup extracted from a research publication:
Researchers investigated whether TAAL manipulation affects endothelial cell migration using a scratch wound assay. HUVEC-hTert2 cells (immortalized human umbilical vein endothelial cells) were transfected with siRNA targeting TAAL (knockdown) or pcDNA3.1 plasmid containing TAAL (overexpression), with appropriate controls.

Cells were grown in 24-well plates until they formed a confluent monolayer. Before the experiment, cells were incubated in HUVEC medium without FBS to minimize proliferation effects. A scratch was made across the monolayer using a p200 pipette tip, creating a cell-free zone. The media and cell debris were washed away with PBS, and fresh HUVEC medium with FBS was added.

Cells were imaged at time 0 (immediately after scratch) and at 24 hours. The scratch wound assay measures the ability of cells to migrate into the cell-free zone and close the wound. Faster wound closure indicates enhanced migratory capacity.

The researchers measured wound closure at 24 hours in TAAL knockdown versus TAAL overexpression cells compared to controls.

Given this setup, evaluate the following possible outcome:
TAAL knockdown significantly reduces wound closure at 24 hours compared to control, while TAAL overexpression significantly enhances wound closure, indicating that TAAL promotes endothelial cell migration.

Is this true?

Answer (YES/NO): NO